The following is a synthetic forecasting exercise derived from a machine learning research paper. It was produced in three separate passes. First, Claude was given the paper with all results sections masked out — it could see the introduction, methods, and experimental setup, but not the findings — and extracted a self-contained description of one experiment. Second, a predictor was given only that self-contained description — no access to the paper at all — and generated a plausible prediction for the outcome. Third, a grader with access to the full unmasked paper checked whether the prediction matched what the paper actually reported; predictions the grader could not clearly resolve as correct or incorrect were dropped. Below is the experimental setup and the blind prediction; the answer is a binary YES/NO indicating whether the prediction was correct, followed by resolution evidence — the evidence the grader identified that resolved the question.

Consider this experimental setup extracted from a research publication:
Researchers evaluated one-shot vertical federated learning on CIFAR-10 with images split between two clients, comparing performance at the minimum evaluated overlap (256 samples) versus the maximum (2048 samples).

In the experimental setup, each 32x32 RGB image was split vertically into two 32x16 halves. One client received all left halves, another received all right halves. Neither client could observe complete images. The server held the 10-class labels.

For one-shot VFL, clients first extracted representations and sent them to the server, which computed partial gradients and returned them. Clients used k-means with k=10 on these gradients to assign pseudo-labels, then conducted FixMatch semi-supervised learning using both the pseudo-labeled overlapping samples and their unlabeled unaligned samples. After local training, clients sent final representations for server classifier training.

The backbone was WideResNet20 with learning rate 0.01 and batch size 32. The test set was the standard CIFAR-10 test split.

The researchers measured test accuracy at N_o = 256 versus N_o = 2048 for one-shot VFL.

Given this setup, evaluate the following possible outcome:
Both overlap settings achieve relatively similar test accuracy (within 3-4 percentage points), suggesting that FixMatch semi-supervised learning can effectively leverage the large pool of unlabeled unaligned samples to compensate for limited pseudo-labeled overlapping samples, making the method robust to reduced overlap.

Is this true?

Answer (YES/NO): NO